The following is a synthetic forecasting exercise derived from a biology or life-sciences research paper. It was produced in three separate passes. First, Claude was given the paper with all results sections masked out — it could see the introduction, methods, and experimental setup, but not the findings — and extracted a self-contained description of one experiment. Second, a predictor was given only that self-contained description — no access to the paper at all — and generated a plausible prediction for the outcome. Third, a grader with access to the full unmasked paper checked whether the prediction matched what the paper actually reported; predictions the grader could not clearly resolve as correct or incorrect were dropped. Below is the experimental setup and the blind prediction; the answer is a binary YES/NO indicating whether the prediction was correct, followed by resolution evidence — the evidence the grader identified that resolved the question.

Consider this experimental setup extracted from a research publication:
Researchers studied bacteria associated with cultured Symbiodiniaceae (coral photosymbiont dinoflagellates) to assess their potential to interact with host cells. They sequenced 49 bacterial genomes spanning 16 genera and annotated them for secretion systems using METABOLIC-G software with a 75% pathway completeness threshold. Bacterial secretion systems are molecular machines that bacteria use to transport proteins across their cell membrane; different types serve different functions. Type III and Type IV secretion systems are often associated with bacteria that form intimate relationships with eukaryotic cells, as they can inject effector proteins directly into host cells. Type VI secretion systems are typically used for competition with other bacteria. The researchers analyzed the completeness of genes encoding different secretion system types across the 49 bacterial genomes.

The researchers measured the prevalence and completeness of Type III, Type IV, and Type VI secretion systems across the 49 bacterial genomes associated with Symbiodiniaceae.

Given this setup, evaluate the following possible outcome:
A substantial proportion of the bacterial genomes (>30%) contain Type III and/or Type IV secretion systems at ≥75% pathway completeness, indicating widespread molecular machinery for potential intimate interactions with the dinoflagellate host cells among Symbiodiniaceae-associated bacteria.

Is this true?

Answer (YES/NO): NO